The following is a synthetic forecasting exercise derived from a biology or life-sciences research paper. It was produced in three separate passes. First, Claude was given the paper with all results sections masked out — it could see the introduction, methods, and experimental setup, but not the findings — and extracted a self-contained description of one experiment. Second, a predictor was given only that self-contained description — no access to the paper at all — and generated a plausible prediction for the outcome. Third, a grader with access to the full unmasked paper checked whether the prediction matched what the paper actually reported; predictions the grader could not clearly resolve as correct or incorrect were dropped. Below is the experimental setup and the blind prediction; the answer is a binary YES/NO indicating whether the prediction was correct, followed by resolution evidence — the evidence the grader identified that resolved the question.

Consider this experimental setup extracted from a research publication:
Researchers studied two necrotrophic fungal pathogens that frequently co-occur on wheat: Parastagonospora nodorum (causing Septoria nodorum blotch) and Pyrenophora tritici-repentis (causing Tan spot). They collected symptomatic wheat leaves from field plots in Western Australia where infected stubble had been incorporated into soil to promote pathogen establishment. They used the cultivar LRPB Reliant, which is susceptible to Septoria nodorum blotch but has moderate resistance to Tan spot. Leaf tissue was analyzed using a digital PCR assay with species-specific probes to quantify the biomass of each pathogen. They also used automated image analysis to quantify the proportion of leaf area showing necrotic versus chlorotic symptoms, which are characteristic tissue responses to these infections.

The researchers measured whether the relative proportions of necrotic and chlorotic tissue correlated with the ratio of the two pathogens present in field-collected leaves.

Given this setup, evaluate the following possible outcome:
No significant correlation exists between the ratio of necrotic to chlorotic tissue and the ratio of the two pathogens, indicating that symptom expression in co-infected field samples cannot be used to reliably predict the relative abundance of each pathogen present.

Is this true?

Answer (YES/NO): YES